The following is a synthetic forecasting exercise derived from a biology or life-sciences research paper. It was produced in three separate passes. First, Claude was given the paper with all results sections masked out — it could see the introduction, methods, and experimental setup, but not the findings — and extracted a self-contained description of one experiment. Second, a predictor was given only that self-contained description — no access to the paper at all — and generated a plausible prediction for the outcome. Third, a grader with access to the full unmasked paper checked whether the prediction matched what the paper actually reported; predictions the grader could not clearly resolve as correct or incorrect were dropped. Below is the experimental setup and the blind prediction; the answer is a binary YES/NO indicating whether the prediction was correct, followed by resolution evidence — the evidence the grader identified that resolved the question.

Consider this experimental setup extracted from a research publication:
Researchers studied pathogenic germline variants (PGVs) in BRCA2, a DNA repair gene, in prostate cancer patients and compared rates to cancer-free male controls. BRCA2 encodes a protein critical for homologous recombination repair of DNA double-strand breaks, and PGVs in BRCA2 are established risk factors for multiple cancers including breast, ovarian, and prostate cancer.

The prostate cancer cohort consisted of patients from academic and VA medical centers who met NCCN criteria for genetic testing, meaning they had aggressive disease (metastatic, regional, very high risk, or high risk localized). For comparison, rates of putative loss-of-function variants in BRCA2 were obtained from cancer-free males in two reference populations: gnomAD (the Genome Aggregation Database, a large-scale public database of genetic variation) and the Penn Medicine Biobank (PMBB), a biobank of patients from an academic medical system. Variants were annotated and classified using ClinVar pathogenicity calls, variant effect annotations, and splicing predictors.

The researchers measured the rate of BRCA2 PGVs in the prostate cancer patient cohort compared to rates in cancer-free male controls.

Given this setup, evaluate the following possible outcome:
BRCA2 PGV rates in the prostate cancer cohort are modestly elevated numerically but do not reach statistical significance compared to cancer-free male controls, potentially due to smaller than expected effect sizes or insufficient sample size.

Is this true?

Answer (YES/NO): NO